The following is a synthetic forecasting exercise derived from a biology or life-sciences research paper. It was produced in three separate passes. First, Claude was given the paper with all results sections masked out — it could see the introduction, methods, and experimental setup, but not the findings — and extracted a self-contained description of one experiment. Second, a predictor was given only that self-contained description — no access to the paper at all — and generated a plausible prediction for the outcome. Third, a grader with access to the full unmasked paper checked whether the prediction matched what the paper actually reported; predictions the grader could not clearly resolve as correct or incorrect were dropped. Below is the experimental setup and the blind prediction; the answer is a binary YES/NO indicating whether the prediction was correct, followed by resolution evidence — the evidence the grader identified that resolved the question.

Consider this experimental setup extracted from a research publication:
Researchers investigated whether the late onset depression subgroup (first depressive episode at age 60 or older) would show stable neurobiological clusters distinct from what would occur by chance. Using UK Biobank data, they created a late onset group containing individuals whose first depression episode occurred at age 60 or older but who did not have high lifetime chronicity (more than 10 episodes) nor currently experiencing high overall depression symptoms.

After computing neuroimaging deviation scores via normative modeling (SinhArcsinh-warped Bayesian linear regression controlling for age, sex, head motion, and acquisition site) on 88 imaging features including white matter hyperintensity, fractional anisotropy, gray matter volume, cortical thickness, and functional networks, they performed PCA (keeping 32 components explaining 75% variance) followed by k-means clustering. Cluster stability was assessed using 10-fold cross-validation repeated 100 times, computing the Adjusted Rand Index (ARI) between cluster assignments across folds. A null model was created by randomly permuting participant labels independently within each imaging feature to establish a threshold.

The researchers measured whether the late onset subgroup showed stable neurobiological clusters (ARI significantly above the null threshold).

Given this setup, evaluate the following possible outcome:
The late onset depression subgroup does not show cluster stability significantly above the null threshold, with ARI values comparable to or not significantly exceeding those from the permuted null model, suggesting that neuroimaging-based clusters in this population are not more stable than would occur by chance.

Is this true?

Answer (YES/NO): NO